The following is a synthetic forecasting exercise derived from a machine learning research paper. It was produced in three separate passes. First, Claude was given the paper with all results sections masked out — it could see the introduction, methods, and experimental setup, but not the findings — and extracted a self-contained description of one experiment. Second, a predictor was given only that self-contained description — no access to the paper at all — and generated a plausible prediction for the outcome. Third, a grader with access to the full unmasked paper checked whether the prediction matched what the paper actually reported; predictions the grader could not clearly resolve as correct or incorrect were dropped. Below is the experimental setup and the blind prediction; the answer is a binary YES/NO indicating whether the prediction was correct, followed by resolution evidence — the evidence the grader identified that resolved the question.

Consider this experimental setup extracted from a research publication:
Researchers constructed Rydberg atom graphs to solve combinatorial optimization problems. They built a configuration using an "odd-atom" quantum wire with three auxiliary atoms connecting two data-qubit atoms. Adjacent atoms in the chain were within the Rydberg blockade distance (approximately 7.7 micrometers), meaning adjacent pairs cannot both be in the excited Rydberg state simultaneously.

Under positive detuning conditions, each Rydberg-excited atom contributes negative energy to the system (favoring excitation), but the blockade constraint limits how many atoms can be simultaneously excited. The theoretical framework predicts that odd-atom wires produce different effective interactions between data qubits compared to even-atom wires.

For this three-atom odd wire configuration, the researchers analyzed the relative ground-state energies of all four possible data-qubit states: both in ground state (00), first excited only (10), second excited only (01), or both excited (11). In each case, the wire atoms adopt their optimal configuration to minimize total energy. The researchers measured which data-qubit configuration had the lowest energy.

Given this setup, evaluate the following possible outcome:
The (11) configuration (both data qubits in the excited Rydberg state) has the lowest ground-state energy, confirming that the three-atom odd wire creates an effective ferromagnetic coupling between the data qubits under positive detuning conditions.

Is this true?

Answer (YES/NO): NO